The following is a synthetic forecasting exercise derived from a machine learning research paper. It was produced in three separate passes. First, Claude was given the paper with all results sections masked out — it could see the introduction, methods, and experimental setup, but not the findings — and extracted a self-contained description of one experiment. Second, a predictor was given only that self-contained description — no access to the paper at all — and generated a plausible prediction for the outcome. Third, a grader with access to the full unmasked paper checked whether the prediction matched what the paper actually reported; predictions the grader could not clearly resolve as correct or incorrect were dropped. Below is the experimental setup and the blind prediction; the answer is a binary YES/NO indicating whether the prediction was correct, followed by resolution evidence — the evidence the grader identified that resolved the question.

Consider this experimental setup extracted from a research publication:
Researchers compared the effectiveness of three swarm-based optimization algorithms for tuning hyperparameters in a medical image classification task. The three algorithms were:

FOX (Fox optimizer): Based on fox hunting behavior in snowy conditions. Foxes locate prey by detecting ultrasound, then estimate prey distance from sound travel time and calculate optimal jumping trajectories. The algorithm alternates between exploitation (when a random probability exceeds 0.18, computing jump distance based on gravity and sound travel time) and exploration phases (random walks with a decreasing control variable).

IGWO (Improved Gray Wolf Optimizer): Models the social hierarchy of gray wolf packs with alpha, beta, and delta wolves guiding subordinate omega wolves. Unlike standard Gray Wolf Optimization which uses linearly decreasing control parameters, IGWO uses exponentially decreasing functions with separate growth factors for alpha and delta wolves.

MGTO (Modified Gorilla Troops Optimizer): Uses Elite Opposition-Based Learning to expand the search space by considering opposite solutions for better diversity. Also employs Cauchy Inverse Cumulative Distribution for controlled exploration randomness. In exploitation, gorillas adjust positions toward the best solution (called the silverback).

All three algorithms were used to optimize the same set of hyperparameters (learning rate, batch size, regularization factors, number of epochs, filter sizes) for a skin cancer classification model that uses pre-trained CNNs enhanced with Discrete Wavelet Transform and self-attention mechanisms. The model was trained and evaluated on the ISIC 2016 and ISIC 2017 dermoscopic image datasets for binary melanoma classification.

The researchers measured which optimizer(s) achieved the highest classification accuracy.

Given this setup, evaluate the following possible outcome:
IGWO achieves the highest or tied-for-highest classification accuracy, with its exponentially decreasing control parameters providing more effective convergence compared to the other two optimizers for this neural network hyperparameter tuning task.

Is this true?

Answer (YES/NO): NO